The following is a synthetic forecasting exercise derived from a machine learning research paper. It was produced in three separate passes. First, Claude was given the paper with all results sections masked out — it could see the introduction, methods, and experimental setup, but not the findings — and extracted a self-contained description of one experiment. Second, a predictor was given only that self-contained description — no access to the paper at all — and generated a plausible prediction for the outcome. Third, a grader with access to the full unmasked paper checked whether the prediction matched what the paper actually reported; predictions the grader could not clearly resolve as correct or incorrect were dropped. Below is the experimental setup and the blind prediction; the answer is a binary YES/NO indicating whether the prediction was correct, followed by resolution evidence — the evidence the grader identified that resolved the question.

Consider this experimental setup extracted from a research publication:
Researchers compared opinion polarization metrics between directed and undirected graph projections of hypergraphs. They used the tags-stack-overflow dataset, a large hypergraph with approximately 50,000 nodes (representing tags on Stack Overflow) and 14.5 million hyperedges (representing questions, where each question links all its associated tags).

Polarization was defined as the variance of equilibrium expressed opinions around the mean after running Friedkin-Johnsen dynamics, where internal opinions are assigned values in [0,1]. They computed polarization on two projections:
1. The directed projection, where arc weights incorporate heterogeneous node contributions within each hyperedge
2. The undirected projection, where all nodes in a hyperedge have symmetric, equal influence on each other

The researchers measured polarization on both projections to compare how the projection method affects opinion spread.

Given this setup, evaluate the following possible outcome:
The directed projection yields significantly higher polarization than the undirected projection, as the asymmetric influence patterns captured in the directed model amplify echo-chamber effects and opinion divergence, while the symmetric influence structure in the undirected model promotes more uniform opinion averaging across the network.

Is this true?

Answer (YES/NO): YES